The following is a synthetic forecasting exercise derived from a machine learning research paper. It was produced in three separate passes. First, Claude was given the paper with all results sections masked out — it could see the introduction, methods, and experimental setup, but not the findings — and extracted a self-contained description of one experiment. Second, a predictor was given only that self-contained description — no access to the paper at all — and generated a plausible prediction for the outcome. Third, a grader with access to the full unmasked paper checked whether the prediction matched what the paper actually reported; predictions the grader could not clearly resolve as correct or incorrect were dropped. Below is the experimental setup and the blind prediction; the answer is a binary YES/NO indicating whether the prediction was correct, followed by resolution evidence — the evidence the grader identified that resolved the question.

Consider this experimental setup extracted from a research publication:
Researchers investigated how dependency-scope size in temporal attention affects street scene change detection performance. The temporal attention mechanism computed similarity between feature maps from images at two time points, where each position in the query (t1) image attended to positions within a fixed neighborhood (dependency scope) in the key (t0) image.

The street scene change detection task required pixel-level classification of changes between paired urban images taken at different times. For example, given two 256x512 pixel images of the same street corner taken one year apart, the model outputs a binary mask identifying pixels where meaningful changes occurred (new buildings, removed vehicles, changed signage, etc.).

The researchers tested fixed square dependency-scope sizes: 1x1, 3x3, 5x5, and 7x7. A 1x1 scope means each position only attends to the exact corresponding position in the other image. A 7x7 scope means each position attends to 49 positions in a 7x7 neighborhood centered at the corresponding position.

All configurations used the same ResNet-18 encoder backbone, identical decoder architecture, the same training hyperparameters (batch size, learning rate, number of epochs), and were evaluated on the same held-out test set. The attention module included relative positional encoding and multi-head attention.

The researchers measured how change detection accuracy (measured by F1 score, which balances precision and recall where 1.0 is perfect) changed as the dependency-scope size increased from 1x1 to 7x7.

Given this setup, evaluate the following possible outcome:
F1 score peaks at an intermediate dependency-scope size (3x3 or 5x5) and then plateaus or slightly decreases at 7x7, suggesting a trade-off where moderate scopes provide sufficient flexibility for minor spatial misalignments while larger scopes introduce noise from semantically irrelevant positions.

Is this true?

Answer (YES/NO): NO